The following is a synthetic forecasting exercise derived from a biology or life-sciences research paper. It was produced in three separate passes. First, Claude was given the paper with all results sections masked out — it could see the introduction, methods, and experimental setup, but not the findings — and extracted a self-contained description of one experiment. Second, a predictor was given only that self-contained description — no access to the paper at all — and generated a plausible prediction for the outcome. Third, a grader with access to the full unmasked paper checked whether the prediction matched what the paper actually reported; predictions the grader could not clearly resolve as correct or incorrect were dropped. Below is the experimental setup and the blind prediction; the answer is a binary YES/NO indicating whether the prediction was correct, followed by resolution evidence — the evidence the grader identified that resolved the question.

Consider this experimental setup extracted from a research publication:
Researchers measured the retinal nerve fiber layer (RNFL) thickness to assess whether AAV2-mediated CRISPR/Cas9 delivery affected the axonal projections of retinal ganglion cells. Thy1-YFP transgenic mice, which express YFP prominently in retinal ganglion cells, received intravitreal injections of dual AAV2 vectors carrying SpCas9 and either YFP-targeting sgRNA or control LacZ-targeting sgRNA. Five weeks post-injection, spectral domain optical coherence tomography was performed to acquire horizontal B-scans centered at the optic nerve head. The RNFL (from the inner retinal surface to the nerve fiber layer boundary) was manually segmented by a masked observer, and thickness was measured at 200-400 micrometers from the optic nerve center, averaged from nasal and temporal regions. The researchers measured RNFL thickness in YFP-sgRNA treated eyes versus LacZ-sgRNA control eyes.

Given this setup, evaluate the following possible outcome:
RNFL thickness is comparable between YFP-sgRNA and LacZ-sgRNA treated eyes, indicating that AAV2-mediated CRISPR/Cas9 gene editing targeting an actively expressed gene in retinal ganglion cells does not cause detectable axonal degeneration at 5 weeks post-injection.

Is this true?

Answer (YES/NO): YES